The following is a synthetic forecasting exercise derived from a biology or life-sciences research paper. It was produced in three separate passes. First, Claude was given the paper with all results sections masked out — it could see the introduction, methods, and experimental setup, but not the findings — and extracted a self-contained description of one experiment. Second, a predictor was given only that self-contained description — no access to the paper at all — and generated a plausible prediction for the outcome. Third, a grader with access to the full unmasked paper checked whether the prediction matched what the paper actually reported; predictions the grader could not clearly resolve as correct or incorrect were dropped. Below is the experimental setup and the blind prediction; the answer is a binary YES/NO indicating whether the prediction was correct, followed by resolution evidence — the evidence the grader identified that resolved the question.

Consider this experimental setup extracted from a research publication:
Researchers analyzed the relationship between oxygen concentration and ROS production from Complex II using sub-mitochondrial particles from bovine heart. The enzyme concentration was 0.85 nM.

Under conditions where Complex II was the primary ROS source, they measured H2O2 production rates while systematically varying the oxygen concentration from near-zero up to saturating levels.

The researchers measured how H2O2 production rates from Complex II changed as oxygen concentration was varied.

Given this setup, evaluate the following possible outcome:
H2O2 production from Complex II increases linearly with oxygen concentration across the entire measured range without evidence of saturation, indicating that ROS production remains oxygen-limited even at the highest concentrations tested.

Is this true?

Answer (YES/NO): YES